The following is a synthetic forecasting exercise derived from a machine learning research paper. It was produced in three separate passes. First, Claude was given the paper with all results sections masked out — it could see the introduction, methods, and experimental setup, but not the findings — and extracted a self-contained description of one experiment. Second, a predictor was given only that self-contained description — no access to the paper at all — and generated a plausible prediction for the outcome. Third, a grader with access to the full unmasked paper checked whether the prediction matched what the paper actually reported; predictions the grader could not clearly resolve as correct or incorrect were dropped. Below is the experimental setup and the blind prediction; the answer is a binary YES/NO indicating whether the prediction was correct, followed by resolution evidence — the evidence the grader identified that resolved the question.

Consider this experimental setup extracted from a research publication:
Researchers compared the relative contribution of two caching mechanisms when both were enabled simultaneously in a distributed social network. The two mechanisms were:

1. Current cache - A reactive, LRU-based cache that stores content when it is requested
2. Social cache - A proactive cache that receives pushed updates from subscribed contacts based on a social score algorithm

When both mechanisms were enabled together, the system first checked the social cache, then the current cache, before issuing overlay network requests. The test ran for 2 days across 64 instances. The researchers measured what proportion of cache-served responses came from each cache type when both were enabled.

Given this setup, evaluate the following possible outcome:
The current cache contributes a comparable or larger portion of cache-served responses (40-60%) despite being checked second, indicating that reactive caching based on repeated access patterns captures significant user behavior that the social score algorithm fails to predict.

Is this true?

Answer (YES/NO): NO